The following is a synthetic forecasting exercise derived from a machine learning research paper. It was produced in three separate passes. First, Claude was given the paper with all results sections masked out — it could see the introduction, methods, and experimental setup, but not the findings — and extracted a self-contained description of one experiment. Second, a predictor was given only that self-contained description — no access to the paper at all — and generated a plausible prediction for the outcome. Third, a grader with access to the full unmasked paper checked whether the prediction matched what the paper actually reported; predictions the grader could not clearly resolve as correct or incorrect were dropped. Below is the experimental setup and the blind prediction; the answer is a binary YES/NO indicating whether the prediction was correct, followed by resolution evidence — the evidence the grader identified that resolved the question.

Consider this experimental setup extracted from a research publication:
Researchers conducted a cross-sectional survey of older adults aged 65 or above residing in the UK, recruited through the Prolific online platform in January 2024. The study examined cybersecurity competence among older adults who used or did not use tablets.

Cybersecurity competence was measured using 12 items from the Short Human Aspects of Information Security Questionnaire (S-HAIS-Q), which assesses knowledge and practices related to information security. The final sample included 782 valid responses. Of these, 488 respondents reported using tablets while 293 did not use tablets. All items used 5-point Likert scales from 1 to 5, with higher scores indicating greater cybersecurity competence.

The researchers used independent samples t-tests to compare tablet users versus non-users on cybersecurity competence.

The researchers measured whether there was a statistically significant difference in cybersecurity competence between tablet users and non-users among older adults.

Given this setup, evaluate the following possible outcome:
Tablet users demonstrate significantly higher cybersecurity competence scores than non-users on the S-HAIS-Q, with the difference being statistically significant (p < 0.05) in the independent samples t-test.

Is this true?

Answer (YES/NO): NO